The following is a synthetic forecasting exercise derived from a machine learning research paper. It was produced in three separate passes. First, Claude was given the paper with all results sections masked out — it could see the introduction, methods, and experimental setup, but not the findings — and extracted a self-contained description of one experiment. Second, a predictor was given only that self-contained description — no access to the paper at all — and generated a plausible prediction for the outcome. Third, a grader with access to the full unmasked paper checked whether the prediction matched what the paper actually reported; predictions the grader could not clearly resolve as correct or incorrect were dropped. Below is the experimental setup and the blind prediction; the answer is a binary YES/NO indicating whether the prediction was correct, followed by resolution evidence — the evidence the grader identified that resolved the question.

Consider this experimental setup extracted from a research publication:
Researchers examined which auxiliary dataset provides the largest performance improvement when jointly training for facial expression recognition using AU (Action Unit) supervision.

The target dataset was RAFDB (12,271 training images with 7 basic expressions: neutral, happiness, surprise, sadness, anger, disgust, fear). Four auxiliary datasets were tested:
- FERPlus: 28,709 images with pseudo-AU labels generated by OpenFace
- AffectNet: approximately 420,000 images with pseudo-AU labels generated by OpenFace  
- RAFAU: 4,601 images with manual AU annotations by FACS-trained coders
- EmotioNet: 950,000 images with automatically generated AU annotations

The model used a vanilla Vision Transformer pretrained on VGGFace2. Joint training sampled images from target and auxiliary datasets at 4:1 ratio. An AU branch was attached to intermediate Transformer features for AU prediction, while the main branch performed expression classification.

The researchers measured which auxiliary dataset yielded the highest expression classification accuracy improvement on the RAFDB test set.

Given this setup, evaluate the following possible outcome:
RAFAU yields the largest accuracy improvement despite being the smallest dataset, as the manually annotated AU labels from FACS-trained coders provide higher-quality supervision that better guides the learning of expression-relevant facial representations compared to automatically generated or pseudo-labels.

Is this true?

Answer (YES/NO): YES